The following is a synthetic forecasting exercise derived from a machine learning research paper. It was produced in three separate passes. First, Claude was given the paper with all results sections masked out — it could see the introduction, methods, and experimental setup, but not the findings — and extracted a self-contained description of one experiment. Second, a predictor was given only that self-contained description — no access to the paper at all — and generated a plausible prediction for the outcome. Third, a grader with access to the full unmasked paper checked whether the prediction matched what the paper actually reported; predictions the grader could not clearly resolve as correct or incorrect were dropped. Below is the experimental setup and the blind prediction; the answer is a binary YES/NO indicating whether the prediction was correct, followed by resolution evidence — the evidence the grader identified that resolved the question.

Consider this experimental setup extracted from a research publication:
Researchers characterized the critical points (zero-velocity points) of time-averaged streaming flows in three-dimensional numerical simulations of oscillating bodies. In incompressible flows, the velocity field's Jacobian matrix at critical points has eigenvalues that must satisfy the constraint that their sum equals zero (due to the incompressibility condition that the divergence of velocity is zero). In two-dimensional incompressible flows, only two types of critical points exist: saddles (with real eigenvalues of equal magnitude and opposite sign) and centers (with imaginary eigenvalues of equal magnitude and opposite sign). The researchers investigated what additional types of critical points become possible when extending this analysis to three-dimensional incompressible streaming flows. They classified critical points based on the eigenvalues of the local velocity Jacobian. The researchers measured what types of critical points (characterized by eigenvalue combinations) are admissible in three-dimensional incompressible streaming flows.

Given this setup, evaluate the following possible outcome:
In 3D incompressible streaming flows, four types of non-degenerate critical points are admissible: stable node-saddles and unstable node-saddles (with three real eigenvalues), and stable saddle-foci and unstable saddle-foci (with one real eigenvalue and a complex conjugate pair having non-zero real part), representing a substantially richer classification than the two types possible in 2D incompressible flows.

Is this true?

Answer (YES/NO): YES